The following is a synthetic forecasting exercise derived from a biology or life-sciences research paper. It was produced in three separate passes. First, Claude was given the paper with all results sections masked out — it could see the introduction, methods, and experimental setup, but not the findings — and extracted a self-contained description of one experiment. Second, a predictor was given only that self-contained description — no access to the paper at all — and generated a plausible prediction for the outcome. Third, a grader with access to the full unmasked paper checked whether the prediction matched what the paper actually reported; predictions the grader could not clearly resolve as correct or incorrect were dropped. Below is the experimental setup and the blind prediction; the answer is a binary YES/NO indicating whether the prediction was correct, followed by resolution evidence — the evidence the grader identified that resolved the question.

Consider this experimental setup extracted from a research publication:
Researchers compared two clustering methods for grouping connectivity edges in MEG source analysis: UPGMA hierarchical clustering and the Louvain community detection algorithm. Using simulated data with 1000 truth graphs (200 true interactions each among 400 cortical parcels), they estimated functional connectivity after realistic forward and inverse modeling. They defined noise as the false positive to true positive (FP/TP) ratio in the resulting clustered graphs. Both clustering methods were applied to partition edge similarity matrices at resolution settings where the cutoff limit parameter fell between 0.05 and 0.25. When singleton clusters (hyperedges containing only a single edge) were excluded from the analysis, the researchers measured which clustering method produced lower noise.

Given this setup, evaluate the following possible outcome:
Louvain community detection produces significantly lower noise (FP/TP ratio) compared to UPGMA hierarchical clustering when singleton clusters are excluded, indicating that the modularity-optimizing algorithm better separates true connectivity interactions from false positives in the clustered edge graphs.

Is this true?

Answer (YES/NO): YES